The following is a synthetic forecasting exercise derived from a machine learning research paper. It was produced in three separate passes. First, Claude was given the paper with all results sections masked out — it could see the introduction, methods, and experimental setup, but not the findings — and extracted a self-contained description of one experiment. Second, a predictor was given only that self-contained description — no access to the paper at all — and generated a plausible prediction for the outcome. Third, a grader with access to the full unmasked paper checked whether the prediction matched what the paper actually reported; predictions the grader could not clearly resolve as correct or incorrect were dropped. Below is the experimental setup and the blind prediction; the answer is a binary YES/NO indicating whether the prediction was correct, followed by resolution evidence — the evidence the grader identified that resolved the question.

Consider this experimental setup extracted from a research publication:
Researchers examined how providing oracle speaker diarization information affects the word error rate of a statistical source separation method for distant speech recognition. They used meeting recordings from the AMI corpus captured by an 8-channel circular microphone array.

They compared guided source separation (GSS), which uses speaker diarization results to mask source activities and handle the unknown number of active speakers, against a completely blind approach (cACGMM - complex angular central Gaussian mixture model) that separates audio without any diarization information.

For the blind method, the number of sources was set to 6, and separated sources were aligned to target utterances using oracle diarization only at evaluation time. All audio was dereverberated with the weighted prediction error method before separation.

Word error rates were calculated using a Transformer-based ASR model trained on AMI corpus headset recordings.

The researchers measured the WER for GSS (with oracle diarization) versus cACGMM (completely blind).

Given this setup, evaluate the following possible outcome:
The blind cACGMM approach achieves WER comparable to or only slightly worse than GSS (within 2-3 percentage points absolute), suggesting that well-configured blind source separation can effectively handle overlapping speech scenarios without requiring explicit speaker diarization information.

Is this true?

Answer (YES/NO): NO